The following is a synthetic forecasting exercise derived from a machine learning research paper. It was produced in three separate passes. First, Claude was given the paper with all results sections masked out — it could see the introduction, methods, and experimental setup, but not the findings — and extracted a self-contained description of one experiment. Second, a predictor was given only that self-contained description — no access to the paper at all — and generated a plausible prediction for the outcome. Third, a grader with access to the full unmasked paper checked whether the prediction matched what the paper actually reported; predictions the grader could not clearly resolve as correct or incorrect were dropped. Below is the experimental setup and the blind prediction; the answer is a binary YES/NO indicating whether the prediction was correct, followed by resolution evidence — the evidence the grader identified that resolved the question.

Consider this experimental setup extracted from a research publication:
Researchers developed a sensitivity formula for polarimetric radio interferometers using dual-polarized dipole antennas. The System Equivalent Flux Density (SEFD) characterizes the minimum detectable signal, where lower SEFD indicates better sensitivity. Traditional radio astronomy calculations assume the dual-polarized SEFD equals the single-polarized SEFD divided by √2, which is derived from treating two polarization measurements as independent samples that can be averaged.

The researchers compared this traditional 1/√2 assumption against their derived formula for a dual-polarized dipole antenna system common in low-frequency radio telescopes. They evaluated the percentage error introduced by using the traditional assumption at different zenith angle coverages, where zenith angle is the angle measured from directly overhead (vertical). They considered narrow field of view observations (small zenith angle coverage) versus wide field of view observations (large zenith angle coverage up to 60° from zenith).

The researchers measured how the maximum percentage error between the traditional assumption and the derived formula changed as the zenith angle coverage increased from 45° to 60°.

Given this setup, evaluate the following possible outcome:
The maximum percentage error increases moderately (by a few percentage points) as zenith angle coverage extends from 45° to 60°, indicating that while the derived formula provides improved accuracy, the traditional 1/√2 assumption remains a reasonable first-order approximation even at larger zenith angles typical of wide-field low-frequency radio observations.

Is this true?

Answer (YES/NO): NO